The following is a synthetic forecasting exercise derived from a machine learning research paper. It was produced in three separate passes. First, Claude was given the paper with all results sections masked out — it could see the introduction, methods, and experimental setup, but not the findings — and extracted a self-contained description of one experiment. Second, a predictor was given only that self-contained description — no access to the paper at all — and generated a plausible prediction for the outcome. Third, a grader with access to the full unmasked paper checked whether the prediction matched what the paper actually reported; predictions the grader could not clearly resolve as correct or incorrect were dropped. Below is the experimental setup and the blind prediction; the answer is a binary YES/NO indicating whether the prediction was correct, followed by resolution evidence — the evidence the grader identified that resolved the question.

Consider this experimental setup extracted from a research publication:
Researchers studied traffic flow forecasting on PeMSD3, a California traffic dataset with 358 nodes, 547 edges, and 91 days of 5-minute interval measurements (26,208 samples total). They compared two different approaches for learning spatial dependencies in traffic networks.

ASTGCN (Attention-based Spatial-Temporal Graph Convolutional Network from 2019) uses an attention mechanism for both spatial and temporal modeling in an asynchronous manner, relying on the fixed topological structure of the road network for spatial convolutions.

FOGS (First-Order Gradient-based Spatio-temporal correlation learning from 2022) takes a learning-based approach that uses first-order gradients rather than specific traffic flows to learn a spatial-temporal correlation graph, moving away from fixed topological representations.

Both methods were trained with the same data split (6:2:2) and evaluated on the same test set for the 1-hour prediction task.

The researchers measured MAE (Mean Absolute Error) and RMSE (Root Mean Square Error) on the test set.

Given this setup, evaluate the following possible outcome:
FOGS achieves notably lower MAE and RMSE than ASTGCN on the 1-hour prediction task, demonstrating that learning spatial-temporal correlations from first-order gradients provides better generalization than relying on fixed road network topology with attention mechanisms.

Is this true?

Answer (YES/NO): YES